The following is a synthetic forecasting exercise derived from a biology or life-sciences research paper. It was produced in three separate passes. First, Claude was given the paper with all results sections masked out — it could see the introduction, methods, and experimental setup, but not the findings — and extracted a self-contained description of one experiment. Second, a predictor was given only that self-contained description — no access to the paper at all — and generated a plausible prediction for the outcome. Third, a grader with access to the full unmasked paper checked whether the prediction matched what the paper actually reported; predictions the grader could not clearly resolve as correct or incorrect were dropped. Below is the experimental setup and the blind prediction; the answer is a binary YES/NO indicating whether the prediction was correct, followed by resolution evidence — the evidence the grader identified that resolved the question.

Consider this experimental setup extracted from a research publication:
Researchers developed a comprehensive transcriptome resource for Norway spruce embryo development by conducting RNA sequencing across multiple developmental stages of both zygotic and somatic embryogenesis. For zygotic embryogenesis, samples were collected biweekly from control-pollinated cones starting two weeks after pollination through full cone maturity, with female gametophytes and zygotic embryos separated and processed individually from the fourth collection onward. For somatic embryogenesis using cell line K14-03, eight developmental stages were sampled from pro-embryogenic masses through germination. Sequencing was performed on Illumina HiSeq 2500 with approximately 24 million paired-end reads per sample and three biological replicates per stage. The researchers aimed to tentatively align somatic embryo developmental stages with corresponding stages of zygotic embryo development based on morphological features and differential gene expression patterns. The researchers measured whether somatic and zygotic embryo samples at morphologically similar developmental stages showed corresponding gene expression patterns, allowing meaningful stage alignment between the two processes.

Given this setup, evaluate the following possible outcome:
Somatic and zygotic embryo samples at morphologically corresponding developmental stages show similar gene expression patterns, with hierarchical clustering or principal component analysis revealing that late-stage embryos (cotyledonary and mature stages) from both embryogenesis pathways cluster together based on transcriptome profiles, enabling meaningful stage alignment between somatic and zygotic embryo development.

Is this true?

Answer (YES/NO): NO